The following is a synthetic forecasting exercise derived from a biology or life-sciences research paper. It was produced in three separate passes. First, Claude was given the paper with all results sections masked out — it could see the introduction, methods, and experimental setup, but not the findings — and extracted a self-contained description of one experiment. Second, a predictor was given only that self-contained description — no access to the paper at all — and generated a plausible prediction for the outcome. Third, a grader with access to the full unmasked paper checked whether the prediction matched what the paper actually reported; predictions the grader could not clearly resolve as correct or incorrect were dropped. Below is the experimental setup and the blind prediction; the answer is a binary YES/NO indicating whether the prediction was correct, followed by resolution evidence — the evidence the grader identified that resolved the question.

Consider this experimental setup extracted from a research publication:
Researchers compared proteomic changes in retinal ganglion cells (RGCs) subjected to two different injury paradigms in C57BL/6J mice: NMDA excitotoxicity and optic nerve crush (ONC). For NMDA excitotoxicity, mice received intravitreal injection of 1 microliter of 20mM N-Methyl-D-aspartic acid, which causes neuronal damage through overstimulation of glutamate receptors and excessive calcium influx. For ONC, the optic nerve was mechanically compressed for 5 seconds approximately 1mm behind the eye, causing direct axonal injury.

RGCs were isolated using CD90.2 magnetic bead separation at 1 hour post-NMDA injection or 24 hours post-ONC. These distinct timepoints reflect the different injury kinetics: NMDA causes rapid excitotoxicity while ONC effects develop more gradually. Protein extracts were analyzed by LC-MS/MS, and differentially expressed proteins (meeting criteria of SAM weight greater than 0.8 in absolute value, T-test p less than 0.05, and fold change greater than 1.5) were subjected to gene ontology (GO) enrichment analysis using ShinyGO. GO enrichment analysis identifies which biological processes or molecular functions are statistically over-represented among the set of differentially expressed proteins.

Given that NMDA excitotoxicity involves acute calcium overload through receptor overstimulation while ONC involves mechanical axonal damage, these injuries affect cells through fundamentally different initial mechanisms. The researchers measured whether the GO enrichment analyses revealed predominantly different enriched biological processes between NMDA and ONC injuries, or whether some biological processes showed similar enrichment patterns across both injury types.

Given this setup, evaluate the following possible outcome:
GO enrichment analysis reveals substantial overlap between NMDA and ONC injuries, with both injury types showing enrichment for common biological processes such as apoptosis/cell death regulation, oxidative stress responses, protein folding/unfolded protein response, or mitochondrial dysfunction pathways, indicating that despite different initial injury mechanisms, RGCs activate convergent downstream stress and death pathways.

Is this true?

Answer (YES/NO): NO